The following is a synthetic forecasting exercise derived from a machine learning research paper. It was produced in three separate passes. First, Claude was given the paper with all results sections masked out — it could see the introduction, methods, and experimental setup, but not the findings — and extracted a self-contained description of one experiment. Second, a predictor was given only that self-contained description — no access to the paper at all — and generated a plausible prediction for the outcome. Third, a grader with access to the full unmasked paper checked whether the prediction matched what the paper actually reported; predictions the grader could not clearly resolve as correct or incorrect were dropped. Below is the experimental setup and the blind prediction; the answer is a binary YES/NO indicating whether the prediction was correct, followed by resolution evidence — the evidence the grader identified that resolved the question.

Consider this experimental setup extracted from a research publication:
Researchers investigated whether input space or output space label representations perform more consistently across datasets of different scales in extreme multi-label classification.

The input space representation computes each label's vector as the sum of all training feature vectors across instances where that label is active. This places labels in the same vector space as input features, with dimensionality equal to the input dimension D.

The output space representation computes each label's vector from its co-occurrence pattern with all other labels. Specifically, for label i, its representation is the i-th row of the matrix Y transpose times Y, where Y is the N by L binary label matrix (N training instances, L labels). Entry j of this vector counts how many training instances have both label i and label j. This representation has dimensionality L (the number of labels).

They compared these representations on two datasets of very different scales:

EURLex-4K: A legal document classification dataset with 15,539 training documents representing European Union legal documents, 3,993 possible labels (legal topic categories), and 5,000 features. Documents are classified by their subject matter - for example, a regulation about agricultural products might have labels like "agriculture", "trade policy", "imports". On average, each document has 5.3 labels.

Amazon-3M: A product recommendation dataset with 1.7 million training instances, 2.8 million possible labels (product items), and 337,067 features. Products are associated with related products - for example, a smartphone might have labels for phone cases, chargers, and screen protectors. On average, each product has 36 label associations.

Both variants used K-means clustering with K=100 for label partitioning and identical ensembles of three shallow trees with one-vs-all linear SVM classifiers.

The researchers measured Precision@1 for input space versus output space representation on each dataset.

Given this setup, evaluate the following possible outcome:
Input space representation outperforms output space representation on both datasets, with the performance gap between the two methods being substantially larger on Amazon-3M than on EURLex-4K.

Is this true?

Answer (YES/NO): NO